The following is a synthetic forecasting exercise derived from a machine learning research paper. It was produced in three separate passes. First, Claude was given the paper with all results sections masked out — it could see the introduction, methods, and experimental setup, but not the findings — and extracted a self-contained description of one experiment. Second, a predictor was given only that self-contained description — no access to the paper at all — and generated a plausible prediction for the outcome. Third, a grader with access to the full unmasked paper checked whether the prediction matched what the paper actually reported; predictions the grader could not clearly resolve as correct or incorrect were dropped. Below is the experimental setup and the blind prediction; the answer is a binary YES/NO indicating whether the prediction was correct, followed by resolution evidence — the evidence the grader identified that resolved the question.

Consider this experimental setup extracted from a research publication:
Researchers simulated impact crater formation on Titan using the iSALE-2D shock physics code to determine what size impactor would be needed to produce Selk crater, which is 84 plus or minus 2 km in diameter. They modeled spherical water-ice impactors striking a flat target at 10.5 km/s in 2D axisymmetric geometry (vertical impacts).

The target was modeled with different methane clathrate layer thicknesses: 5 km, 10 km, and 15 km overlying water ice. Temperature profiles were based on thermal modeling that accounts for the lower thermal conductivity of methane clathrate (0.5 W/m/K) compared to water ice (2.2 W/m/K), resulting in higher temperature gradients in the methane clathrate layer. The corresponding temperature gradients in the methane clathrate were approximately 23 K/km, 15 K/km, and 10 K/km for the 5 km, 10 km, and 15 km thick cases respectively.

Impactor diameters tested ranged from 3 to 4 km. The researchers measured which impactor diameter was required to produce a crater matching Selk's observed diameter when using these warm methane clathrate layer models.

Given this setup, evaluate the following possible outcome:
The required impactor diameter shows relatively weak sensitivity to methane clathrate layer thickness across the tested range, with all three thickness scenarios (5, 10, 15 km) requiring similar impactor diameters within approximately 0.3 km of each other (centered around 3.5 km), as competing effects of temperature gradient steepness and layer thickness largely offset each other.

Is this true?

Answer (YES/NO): NO